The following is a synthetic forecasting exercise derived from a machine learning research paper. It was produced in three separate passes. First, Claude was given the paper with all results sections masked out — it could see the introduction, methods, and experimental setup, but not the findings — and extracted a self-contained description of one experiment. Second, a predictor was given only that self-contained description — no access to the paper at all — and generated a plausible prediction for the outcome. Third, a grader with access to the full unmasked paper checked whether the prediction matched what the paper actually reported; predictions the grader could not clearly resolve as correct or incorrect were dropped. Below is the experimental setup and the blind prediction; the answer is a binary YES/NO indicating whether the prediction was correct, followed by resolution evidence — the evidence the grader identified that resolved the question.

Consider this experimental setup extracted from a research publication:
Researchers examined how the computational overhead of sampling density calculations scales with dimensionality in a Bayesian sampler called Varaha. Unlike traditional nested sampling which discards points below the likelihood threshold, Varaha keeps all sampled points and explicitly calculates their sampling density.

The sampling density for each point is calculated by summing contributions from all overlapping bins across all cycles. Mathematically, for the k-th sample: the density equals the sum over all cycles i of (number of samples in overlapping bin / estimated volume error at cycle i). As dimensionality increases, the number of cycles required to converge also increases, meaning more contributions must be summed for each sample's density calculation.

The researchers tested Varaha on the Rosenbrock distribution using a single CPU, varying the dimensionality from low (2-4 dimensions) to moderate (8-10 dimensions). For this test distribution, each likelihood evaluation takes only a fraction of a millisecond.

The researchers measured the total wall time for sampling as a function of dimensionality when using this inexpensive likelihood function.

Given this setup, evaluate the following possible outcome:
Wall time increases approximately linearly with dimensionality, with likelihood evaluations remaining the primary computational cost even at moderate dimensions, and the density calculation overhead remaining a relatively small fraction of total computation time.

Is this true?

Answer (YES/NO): NO